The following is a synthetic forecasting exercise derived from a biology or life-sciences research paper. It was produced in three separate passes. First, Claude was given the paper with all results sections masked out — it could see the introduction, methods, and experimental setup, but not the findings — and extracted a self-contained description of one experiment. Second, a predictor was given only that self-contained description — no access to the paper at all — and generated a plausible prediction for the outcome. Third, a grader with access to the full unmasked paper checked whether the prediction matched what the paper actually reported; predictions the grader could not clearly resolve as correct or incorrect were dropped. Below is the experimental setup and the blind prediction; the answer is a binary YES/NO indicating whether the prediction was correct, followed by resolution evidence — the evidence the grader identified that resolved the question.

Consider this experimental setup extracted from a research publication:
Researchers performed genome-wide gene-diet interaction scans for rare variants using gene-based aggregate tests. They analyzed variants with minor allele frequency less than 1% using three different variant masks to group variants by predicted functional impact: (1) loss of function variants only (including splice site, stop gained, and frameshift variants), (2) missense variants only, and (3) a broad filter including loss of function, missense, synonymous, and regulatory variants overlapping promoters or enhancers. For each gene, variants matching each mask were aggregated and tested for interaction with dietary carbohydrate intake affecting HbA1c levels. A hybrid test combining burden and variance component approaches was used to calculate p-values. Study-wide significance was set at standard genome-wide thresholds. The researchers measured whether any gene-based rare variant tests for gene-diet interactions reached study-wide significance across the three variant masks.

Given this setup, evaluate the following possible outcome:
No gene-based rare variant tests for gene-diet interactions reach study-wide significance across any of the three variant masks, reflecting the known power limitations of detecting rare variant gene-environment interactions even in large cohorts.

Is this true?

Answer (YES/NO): YES